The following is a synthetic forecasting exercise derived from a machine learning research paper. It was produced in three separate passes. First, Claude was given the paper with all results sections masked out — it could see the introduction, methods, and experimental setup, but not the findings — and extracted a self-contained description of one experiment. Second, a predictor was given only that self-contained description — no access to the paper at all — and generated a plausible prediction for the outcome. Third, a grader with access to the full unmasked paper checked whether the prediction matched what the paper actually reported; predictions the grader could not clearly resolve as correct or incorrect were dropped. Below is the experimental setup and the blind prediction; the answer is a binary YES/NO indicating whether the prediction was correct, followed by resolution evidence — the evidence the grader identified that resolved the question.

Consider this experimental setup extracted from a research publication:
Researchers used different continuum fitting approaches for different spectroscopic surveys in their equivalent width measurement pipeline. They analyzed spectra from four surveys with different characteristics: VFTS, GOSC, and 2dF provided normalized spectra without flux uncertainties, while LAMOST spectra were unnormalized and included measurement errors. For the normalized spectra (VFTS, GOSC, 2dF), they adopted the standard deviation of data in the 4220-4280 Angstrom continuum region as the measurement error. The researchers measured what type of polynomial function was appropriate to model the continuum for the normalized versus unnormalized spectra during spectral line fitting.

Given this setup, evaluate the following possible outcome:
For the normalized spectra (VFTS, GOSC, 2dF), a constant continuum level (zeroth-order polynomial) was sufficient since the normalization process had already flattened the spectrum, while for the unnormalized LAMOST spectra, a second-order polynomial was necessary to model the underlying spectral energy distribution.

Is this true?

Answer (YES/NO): NO